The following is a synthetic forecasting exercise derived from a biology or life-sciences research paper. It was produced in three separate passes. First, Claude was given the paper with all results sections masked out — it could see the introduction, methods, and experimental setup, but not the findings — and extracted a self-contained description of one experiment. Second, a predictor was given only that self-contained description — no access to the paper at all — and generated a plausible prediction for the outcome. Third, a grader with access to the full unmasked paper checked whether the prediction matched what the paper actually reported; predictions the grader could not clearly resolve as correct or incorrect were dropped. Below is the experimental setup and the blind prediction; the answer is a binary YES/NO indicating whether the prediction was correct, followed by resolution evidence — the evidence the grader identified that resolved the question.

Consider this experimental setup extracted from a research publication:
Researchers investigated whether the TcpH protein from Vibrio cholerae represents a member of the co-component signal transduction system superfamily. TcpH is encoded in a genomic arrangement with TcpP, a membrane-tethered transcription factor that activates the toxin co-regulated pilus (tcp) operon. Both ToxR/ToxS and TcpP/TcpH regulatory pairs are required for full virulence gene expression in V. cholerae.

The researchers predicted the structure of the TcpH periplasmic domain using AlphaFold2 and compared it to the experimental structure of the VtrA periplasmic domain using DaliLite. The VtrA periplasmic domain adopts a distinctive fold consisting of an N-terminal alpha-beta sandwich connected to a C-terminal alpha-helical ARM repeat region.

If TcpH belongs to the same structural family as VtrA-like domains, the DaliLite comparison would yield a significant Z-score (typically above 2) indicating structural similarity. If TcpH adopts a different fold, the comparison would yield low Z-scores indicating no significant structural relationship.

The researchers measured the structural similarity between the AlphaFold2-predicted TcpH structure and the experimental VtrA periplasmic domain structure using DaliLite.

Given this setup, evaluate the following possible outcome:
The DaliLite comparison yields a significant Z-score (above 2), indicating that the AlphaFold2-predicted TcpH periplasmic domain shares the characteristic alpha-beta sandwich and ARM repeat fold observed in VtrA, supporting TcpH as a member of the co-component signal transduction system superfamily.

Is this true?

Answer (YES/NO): NO